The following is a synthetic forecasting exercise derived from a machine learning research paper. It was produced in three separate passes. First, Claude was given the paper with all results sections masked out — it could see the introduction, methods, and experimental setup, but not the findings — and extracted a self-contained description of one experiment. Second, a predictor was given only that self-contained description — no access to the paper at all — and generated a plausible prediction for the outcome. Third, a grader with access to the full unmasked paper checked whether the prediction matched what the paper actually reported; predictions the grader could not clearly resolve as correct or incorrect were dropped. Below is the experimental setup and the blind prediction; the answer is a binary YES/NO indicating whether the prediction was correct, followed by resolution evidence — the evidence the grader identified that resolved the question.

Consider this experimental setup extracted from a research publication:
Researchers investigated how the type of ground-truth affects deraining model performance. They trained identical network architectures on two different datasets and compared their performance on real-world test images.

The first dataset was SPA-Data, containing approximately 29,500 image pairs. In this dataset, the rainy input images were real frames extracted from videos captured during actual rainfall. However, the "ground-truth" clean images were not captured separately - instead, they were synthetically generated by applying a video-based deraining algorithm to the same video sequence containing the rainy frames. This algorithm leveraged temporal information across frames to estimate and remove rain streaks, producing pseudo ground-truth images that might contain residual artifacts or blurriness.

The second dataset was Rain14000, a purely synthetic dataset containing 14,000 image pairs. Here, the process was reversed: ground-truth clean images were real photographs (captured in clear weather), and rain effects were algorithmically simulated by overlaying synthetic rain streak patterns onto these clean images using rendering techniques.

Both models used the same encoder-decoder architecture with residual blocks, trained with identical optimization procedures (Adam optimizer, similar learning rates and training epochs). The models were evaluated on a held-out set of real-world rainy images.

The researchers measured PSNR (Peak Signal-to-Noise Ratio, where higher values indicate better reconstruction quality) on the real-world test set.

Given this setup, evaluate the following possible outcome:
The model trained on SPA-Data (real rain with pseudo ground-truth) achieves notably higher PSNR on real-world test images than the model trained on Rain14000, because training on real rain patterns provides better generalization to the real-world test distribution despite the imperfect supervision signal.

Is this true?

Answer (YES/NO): NO